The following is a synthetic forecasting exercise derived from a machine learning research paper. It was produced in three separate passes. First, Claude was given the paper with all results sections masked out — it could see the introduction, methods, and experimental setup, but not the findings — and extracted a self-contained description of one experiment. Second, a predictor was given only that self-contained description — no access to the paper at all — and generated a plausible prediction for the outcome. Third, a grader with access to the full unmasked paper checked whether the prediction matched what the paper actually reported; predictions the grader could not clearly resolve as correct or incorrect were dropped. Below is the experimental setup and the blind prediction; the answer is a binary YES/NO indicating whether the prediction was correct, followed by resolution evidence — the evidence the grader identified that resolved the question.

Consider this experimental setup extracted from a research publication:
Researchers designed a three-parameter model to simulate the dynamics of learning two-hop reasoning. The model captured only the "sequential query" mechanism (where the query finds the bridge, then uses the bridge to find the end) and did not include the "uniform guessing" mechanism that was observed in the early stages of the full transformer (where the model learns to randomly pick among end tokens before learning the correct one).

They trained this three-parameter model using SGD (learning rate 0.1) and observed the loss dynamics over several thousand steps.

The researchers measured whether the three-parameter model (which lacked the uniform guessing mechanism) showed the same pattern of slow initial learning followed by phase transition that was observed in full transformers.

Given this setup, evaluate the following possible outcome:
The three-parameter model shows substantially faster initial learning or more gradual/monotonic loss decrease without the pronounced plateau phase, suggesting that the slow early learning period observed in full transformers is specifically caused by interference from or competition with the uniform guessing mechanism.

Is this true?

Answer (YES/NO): NO